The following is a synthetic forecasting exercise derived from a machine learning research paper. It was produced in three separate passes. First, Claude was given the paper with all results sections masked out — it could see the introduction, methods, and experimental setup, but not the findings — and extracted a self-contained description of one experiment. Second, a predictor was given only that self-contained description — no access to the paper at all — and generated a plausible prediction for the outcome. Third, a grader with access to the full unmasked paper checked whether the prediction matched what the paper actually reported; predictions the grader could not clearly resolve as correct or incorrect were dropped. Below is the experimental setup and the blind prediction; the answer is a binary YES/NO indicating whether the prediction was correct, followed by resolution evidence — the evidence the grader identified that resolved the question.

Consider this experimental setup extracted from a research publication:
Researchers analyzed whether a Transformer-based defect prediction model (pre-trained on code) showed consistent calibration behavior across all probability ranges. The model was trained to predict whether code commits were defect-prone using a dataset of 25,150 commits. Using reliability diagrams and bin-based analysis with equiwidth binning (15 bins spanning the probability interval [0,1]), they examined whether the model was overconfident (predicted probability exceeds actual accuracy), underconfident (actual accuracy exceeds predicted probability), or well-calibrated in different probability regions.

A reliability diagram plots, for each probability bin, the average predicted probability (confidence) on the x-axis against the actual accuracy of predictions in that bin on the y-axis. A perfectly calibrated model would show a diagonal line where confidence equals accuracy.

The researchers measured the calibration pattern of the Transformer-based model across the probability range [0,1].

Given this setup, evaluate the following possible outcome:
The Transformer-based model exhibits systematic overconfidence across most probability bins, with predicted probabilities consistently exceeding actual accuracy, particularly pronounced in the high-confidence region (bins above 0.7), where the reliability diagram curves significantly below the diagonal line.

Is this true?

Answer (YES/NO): NO